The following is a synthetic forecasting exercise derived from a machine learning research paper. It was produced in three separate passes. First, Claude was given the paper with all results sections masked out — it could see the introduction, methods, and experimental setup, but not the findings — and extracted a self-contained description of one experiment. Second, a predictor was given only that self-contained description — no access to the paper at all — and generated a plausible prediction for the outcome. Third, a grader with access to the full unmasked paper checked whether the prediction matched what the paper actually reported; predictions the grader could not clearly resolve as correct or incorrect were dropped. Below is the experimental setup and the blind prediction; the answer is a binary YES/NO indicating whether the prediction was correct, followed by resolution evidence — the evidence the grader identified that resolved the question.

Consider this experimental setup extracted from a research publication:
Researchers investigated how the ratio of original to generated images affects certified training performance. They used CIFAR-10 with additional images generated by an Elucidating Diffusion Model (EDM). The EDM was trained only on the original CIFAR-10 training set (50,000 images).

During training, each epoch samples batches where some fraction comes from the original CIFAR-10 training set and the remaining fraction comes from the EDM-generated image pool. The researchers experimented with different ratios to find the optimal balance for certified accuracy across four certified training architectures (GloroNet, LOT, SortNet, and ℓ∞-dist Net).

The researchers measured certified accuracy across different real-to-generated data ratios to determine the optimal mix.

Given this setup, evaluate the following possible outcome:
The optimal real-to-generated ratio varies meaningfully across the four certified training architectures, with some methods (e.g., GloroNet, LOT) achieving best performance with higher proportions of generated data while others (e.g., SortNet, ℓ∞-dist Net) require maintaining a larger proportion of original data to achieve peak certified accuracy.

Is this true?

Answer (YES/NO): NO